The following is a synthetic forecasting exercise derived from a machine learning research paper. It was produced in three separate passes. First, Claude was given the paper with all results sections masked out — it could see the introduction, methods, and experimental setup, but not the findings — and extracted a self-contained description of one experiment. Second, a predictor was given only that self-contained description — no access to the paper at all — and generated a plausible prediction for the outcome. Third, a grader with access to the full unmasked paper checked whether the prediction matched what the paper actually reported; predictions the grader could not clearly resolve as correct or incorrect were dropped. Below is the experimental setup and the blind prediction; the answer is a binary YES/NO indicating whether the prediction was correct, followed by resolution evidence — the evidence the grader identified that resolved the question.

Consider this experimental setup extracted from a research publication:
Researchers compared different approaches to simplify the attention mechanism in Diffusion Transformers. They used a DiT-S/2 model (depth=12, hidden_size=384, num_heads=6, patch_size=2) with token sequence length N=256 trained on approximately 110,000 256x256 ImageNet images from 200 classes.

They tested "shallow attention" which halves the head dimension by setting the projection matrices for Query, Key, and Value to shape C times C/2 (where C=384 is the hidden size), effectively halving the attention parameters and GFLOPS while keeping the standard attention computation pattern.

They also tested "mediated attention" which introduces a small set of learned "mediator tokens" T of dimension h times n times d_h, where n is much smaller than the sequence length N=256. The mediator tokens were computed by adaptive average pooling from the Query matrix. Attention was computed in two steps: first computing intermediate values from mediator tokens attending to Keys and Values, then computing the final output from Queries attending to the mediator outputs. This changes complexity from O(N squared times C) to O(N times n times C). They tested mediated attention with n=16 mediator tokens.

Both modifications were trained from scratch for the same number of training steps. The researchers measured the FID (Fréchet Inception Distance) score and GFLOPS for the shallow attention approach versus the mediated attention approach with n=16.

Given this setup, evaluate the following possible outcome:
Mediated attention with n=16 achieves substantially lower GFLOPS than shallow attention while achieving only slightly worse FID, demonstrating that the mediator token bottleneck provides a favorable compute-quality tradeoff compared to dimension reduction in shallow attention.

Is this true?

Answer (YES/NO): NO